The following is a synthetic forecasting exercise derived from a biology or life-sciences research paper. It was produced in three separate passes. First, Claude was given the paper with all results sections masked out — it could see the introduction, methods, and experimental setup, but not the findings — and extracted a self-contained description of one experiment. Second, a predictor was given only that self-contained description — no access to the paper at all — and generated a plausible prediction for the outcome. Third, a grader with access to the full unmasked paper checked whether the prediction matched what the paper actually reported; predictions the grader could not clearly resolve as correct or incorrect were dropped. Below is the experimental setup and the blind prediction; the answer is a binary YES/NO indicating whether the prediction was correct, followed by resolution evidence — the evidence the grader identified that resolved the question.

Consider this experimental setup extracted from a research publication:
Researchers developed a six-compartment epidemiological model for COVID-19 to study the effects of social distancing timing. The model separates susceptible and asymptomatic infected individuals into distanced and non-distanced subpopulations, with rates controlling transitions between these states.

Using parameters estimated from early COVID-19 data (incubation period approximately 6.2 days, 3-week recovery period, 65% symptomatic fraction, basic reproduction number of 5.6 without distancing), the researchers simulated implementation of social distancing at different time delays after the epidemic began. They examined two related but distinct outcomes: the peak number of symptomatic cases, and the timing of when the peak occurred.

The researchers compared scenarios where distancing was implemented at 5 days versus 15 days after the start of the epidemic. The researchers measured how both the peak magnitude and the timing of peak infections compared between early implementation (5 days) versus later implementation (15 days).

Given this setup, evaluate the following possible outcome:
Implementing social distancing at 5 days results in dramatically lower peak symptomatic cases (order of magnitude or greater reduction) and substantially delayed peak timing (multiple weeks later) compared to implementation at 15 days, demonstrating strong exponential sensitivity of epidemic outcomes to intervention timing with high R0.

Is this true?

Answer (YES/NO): NO